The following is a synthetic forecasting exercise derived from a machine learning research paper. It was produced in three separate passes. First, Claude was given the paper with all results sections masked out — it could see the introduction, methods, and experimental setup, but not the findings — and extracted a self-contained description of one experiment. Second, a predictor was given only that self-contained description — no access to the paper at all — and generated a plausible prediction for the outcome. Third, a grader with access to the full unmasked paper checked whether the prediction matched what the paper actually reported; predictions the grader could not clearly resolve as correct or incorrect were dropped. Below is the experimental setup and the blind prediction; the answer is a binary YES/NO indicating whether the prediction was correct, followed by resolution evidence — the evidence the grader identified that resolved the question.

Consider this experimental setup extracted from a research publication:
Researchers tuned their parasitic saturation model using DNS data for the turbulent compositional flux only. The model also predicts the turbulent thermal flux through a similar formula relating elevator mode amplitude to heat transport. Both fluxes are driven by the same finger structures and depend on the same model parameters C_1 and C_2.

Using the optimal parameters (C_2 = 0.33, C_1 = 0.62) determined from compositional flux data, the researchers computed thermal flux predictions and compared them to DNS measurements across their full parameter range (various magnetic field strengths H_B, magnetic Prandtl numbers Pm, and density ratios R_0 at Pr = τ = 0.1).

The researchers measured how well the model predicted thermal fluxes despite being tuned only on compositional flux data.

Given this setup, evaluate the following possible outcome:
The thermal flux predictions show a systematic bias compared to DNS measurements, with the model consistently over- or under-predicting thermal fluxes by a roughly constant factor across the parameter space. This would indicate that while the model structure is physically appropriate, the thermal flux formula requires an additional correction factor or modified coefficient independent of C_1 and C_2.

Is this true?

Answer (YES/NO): NO